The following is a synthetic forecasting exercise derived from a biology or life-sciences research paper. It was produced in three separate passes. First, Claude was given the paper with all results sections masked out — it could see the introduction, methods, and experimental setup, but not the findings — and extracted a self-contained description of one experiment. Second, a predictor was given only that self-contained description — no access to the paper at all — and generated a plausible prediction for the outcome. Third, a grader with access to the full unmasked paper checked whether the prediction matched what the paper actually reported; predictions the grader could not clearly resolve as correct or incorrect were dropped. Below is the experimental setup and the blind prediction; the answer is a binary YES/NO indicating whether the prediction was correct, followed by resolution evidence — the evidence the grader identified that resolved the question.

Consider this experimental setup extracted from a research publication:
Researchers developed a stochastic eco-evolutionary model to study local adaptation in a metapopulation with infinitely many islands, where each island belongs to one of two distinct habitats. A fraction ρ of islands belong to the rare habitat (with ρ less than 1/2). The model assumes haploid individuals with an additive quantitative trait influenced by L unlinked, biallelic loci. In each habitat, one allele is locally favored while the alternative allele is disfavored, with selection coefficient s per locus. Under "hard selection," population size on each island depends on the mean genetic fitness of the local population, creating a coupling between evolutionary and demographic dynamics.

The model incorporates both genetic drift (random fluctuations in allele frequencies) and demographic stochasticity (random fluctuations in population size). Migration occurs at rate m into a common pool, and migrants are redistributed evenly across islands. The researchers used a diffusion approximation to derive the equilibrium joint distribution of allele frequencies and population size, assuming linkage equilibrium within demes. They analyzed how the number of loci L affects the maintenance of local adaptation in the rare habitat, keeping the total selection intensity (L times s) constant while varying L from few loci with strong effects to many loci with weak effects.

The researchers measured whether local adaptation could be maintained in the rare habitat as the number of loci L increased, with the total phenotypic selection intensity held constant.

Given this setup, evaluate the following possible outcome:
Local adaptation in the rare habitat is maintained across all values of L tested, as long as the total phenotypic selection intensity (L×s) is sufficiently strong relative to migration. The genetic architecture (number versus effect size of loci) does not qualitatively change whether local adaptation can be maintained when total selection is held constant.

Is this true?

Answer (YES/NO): NO